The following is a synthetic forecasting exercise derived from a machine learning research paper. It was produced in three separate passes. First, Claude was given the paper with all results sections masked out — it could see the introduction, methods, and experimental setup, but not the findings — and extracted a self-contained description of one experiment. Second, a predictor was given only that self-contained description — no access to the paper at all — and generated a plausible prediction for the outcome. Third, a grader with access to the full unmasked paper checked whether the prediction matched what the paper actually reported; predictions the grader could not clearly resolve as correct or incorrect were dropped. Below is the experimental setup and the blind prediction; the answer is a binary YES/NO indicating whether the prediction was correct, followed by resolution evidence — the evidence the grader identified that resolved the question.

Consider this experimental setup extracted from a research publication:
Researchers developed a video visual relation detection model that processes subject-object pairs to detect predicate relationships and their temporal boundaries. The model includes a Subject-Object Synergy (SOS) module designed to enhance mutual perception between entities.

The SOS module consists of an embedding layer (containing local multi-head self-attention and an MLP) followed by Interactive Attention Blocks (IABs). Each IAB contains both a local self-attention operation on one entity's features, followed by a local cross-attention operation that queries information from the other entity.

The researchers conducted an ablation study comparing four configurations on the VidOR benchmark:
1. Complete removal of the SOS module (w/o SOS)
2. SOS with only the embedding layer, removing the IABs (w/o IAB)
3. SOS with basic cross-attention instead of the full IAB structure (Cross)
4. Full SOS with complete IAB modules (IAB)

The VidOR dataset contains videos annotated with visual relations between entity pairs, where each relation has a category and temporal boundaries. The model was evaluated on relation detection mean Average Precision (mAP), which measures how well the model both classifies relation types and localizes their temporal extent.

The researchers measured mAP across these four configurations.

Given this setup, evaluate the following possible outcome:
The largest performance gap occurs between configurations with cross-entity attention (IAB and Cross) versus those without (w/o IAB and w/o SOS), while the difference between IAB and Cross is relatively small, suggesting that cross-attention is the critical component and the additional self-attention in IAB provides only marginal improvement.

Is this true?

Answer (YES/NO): NO